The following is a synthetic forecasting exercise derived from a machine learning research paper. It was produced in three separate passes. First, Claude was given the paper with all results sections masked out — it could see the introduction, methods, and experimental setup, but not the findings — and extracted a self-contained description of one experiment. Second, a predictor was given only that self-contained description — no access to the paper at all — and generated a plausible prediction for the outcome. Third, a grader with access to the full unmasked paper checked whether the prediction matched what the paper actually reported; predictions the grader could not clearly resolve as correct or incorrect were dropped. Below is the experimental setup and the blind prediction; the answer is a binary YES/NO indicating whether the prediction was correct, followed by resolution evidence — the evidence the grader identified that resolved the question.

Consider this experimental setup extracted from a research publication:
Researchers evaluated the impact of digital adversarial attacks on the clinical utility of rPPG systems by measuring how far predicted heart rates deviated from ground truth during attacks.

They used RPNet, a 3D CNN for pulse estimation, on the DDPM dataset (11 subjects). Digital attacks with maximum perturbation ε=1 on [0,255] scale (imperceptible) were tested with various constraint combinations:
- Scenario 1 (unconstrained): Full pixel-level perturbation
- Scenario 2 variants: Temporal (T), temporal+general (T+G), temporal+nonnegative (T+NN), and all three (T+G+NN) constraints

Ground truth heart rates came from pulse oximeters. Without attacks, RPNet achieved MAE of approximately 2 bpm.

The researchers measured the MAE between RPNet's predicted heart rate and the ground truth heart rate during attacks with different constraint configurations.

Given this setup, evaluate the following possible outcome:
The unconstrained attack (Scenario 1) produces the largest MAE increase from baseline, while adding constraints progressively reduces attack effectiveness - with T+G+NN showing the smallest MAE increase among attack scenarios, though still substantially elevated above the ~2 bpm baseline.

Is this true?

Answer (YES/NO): NO